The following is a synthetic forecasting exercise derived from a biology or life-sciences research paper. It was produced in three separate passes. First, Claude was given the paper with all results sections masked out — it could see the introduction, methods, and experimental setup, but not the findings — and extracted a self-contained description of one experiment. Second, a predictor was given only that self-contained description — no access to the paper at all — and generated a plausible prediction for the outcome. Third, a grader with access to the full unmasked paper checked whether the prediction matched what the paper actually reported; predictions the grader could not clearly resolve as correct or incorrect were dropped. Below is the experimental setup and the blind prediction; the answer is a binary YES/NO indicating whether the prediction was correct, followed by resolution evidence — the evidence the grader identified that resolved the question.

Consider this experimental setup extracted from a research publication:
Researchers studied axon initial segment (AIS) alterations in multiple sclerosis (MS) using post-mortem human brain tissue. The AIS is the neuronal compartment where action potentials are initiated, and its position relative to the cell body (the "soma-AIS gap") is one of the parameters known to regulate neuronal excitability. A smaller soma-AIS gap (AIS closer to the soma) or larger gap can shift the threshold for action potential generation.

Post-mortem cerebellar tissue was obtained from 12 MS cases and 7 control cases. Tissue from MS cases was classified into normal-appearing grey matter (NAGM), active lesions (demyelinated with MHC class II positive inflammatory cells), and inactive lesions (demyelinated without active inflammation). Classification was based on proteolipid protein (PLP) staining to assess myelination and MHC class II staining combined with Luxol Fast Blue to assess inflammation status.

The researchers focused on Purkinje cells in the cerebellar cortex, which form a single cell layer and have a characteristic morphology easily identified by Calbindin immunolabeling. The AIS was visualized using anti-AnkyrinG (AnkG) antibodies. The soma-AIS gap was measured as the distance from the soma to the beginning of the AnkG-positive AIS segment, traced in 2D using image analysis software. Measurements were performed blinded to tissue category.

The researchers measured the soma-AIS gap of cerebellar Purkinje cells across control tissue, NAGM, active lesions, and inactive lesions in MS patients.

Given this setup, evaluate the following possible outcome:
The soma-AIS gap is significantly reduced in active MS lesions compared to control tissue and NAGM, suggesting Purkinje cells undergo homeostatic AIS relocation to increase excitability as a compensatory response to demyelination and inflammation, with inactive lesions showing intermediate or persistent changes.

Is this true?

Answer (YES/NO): NO